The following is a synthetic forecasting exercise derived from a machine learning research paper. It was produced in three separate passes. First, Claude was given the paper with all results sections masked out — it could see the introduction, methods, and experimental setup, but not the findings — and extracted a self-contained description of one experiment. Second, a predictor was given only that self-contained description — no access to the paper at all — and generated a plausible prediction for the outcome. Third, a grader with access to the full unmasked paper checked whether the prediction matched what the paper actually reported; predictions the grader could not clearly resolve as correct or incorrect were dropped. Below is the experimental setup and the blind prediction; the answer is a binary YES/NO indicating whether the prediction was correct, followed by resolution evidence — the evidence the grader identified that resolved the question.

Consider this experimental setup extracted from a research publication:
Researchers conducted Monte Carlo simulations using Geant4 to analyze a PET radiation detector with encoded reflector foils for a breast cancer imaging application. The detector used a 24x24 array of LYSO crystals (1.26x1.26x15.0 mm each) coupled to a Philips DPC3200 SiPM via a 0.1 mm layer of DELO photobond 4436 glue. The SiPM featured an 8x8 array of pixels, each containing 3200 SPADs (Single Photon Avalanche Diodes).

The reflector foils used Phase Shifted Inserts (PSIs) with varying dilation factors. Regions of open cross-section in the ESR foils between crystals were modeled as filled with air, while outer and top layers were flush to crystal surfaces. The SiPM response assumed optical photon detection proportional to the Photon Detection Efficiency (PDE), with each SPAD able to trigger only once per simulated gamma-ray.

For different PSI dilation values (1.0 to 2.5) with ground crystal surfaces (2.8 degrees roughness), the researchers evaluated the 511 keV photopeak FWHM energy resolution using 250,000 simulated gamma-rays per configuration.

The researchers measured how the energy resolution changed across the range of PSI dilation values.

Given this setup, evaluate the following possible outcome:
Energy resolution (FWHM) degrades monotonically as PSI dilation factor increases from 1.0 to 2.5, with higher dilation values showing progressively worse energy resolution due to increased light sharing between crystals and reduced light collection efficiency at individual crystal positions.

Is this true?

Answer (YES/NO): NO